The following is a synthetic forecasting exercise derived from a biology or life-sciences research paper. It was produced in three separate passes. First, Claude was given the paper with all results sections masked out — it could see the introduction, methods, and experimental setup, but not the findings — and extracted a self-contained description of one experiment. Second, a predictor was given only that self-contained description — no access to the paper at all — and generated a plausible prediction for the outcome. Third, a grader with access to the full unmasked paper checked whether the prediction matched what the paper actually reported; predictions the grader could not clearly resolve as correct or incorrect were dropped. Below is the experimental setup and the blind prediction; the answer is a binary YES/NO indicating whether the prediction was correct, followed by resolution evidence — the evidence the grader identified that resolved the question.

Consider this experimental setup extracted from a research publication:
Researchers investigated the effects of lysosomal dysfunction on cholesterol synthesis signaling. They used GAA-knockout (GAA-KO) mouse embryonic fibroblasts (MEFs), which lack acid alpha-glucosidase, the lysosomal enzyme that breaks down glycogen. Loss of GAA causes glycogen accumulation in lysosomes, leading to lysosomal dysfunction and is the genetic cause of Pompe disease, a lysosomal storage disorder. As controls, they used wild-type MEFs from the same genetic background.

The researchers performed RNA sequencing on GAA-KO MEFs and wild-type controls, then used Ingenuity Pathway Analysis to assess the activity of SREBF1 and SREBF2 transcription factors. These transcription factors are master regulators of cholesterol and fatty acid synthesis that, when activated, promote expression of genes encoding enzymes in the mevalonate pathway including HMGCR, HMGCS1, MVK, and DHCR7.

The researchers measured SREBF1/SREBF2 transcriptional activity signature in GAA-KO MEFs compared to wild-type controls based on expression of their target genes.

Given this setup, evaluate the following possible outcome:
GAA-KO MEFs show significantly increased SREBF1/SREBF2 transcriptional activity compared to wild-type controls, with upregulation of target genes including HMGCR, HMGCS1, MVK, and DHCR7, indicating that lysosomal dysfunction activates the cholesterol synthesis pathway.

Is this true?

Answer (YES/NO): YES